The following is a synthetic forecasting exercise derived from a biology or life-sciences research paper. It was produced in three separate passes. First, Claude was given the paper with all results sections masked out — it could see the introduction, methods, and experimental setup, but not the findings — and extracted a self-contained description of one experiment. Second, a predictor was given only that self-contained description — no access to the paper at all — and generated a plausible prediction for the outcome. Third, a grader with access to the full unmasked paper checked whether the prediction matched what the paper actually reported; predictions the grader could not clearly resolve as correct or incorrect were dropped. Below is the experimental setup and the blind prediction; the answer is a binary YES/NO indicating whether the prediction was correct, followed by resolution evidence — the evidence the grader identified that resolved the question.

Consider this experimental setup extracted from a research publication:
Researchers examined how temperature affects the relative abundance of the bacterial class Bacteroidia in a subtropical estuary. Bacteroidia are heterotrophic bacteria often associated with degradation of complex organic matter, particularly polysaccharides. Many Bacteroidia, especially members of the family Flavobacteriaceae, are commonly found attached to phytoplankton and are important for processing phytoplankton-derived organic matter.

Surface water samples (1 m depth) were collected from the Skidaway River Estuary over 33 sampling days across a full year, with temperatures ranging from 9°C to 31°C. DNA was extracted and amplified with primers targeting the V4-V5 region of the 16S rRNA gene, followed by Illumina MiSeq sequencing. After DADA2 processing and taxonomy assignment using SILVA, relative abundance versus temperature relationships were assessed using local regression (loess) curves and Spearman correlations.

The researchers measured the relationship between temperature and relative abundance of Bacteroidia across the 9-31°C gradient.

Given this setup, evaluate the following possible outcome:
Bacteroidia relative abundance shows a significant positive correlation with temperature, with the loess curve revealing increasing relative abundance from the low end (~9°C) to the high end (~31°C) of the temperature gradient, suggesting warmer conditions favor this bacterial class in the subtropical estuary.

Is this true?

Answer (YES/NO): NO